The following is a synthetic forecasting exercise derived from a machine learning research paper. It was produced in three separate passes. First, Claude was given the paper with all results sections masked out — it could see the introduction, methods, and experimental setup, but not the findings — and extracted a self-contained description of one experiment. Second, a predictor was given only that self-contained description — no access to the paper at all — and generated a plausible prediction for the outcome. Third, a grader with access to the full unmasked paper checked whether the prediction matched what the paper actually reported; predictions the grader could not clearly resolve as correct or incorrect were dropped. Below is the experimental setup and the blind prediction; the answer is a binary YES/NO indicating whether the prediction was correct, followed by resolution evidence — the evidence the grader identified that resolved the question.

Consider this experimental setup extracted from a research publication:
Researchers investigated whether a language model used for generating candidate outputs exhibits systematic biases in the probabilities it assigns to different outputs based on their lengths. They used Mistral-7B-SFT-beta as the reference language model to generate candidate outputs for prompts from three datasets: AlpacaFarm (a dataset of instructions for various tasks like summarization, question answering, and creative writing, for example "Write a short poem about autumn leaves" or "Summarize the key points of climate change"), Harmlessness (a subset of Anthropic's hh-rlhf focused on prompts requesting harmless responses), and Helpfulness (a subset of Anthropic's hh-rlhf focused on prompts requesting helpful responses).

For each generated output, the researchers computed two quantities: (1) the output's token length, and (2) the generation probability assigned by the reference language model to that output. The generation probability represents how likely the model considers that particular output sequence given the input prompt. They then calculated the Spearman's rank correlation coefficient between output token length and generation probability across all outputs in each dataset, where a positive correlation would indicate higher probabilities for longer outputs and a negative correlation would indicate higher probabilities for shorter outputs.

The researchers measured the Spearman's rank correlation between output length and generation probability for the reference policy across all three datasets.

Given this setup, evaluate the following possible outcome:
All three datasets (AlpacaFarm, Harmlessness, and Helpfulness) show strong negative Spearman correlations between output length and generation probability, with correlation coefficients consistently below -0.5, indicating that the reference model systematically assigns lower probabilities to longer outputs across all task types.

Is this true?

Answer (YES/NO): YES